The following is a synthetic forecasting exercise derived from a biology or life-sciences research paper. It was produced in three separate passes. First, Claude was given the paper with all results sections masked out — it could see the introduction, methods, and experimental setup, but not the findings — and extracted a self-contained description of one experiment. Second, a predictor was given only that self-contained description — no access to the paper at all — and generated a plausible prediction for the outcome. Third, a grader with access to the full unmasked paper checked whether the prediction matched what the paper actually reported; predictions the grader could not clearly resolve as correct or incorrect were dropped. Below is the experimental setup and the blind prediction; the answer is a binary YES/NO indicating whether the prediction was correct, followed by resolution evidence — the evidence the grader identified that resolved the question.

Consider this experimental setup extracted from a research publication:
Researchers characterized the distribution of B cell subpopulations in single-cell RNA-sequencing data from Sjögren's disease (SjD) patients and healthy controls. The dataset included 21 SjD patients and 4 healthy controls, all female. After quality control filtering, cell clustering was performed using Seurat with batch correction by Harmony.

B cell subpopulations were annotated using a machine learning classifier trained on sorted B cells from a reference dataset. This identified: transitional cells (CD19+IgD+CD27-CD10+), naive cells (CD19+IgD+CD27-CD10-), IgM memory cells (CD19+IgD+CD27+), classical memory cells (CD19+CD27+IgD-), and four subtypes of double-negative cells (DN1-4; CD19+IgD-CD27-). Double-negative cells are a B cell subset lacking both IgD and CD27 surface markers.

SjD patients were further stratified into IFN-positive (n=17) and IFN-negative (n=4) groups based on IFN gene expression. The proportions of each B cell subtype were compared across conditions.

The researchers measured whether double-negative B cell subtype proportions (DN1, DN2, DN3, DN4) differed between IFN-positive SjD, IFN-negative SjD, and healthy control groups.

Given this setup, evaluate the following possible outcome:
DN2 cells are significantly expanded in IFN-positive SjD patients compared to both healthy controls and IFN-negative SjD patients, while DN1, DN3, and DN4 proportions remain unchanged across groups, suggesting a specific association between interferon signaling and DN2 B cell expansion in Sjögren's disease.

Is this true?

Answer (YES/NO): NO